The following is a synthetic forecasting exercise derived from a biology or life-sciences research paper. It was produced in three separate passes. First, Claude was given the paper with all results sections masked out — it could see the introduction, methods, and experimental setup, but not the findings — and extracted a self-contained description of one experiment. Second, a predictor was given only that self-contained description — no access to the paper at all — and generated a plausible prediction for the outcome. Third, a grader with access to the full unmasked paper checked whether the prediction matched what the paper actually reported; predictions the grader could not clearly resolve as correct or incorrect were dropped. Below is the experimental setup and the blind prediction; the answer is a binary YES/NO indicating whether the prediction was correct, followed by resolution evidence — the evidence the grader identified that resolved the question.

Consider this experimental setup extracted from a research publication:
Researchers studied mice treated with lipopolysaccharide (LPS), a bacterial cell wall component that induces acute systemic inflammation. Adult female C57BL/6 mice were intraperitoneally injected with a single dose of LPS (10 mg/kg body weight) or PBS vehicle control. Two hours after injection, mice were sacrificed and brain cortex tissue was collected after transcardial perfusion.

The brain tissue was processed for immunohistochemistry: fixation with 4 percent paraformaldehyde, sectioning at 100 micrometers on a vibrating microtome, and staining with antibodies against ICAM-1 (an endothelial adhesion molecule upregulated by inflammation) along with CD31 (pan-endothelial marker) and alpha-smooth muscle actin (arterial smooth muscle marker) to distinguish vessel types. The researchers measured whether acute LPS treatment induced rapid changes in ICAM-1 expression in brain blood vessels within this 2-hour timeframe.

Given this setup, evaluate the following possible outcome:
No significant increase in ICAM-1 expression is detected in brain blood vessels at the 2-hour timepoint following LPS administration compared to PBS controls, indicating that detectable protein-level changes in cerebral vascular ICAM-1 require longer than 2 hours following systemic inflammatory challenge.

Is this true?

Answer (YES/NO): YES